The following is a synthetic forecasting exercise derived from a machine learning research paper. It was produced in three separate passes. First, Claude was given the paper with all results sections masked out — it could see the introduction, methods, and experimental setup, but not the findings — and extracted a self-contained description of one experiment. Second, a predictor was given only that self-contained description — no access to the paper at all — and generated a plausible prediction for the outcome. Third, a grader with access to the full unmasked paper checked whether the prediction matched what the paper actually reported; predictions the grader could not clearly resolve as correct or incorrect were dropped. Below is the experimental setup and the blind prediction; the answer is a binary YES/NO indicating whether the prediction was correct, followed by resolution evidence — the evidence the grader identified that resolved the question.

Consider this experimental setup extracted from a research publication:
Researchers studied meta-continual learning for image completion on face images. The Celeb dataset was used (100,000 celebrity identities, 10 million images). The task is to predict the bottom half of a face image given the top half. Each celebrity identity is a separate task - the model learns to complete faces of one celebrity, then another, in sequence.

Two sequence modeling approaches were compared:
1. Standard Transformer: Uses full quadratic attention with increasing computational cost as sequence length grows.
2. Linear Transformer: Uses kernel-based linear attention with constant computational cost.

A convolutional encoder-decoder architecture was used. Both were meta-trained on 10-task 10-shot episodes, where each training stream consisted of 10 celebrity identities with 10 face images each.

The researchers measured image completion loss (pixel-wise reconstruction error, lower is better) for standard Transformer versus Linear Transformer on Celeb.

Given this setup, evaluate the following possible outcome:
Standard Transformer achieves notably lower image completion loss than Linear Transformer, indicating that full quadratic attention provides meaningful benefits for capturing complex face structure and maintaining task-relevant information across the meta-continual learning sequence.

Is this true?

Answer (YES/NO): NO